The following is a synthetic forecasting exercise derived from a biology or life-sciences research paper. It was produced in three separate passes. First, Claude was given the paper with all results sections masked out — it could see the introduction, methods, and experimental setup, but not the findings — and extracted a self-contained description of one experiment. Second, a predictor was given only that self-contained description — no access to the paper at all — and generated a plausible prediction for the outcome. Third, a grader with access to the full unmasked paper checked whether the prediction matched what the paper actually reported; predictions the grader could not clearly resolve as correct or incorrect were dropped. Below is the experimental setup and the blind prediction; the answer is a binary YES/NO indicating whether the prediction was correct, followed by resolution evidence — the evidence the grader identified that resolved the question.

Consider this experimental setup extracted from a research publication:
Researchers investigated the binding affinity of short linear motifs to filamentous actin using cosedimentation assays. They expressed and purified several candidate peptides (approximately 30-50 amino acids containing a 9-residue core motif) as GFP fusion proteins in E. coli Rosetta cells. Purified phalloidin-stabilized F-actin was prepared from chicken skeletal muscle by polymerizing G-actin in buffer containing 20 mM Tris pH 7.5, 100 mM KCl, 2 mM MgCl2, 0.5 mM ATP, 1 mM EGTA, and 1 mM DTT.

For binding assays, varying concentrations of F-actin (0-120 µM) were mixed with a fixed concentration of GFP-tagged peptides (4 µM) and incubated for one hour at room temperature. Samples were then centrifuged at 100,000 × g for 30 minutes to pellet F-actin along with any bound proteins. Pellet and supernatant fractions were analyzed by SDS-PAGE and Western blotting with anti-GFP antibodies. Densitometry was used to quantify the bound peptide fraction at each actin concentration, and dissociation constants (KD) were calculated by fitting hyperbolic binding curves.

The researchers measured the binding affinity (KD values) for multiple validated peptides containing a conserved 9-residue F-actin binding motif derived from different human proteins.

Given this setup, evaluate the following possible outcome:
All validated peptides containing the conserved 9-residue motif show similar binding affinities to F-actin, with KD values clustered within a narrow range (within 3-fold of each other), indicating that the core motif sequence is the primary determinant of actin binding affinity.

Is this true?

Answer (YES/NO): NO